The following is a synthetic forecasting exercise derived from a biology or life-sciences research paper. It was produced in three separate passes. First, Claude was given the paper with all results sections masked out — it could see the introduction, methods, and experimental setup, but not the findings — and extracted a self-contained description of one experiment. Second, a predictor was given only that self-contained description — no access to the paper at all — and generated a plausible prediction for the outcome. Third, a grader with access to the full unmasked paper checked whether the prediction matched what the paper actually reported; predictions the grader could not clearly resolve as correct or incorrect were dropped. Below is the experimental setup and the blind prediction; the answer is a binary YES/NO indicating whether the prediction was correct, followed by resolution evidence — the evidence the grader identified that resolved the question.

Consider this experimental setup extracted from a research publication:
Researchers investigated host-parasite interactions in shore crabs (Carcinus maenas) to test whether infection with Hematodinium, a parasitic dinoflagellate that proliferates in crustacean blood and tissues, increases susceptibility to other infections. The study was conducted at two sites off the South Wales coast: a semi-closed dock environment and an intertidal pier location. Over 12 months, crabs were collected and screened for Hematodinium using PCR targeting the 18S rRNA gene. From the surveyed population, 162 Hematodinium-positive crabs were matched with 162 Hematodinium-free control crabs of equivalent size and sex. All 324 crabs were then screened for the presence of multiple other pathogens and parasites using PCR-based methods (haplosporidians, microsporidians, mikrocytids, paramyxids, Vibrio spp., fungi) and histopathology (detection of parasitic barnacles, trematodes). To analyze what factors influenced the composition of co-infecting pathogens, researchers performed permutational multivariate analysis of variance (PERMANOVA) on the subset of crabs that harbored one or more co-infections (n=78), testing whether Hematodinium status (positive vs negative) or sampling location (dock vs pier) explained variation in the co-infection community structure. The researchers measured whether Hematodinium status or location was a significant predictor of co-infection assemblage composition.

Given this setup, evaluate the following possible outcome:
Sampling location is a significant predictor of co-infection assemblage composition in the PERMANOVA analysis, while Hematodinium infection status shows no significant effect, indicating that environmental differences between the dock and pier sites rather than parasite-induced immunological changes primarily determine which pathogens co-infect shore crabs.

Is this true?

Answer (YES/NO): YES